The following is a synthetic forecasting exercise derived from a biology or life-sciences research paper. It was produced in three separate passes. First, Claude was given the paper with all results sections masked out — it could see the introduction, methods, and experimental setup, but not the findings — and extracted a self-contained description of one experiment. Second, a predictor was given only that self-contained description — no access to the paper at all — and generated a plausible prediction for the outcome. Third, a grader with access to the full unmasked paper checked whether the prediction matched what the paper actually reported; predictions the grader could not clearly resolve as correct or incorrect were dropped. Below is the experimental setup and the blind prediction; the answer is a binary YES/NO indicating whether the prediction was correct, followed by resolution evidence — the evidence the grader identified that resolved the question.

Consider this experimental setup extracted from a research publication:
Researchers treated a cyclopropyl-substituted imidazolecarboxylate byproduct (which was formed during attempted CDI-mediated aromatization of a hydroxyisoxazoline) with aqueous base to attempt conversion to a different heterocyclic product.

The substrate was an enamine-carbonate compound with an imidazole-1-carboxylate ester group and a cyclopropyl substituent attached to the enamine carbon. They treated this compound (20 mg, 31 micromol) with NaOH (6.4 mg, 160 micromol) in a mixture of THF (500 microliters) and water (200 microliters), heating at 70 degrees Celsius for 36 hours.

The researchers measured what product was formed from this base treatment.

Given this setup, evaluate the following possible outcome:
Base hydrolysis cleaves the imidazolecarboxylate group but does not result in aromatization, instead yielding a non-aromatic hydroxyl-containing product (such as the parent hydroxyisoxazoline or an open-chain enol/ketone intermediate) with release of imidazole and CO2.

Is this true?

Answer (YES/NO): NO